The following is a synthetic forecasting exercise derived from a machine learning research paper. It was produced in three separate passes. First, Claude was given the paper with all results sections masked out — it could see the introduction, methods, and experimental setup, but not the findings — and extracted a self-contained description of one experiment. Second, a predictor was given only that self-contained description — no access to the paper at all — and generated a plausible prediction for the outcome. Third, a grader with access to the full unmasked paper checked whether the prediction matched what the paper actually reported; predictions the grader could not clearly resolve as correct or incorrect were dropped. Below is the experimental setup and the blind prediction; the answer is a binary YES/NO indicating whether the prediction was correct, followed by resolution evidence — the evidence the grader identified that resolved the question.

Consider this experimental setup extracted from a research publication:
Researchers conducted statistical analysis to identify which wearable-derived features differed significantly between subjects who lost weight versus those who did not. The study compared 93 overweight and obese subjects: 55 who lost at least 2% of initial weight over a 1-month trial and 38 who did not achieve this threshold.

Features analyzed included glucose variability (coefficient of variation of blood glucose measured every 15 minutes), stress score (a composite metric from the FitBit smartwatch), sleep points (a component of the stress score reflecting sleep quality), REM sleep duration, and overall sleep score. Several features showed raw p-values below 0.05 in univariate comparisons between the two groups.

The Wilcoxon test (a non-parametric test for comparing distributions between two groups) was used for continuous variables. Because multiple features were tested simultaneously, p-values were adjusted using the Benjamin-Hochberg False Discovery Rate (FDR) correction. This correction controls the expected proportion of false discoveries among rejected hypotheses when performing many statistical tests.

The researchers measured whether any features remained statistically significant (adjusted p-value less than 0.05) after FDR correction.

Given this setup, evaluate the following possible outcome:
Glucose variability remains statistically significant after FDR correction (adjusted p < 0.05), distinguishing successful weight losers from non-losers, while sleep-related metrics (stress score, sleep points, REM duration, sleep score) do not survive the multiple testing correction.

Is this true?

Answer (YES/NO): NO